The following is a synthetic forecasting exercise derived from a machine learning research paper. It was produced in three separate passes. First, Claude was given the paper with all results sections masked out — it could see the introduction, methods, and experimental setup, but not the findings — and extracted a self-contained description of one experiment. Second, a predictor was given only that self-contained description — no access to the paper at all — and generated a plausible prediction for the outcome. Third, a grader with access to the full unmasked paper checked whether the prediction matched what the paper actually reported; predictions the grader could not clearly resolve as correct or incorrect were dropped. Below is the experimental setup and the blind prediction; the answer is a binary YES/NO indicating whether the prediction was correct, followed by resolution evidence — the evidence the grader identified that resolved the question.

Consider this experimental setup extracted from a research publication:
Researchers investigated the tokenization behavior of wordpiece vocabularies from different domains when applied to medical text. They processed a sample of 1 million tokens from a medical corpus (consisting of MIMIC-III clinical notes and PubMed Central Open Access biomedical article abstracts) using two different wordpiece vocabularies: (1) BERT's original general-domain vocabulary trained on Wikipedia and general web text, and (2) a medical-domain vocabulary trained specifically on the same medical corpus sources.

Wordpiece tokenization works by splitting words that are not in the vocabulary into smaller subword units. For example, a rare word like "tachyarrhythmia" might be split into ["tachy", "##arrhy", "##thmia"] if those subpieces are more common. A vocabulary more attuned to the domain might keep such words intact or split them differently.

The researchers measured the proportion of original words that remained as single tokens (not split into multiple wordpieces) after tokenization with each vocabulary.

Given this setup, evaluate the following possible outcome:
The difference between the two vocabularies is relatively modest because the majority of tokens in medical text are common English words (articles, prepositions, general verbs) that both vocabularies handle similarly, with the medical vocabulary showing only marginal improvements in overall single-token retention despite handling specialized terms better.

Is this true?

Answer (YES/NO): NO